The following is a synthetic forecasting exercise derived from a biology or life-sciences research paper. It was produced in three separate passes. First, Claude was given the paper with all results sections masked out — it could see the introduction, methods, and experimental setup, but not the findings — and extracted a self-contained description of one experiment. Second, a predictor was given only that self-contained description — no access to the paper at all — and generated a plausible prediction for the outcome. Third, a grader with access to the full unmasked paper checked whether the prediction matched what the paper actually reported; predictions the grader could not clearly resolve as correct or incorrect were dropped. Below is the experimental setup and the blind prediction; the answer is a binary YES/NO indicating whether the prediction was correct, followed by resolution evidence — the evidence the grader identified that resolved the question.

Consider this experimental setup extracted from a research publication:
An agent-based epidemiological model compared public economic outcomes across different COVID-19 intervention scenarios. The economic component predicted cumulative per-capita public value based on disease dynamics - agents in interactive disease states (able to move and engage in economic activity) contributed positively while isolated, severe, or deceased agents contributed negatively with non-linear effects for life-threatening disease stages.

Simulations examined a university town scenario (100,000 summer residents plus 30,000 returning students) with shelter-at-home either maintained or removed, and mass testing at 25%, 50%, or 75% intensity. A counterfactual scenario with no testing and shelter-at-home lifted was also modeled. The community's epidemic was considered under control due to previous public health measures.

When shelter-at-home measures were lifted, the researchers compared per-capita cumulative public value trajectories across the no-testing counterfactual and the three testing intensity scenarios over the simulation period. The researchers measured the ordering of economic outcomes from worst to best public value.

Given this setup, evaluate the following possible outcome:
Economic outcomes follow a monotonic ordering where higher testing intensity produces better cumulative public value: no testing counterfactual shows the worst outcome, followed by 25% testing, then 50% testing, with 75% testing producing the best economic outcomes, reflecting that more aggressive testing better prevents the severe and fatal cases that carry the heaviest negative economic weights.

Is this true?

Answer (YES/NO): YES